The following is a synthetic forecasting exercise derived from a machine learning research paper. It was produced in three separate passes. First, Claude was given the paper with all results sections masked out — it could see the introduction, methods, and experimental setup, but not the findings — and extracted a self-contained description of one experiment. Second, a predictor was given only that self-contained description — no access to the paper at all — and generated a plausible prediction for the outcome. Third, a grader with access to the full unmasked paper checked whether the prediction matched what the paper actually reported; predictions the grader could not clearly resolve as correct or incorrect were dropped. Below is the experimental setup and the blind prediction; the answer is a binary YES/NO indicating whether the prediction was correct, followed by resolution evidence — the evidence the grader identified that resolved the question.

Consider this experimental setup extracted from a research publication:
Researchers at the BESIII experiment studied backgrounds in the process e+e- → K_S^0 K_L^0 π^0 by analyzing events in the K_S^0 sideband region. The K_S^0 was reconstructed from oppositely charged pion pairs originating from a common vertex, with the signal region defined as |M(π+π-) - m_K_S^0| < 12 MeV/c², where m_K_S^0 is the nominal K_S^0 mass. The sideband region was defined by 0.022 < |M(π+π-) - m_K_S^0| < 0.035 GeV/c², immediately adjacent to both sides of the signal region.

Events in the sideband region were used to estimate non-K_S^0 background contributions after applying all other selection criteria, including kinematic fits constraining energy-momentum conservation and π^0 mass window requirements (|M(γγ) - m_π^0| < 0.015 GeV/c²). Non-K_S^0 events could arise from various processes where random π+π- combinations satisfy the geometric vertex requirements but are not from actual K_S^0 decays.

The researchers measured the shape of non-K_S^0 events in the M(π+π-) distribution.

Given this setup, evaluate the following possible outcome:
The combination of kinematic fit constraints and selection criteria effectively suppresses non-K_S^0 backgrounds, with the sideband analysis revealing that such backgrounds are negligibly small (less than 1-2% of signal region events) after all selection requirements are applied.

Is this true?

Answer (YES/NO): NO